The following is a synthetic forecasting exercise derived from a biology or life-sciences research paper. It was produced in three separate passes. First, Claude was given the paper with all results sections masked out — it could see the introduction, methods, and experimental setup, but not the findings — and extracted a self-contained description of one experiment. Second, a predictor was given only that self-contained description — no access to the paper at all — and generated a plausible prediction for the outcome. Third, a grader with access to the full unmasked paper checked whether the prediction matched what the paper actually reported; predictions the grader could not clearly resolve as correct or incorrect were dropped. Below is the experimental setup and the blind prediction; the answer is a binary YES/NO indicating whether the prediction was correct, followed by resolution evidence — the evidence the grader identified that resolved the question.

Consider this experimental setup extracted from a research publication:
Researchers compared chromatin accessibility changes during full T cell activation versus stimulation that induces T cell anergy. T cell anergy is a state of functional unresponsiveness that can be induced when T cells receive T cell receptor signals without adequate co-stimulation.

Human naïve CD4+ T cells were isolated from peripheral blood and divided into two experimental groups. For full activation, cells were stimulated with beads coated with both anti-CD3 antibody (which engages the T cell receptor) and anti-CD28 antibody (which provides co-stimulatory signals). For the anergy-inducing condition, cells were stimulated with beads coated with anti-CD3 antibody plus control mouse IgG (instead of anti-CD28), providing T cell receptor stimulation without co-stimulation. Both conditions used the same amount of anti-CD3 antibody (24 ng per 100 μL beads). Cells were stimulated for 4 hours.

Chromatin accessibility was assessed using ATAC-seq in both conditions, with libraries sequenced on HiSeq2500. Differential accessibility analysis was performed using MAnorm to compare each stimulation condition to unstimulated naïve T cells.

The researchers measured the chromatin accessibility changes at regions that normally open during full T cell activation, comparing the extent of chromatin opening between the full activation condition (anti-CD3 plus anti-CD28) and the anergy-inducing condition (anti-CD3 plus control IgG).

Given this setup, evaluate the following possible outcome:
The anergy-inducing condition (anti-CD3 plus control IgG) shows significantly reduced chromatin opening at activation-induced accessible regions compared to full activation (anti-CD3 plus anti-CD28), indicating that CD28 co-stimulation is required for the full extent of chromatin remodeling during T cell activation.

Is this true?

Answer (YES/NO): YES